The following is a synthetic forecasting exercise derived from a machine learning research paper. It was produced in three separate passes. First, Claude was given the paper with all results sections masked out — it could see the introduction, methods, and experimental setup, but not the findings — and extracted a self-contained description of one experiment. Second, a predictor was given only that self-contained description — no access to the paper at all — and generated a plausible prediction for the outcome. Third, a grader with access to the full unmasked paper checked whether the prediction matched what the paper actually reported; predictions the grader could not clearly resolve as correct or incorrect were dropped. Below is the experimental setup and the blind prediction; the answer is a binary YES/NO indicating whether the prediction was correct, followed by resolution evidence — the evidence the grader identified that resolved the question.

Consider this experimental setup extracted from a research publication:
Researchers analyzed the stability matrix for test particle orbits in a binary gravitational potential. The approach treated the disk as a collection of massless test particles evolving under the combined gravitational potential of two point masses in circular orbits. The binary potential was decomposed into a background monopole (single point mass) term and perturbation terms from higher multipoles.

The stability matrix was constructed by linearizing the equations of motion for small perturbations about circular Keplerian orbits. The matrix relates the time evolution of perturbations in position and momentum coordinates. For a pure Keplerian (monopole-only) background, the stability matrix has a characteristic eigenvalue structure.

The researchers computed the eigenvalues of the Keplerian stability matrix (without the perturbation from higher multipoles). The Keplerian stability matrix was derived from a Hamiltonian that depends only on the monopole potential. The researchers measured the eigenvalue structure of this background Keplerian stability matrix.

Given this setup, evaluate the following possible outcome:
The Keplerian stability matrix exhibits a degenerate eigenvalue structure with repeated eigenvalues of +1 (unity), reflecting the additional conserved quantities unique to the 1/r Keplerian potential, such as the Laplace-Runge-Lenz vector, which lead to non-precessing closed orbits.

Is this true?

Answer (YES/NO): NO